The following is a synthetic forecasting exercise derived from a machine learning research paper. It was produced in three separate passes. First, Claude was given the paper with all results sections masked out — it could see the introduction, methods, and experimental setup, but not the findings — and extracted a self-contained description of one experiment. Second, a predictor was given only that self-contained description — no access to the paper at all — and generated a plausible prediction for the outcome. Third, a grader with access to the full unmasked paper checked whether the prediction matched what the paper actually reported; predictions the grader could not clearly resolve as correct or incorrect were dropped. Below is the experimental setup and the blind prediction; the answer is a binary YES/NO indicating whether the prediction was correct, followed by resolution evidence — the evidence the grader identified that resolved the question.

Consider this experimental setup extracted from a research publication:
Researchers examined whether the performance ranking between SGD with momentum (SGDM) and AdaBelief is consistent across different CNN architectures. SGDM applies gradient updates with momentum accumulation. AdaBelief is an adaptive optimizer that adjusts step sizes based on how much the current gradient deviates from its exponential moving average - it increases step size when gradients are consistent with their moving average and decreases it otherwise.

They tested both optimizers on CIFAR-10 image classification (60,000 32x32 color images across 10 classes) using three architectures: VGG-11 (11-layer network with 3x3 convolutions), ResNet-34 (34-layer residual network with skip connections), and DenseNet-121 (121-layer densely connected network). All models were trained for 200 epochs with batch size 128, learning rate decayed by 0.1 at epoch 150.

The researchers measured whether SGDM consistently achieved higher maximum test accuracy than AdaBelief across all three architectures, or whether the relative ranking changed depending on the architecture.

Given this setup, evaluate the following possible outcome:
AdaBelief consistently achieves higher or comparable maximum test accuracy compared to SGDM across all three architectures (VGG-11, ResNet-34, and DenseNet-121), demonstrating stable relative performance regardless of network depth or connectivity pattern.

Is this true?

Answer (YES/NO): NO